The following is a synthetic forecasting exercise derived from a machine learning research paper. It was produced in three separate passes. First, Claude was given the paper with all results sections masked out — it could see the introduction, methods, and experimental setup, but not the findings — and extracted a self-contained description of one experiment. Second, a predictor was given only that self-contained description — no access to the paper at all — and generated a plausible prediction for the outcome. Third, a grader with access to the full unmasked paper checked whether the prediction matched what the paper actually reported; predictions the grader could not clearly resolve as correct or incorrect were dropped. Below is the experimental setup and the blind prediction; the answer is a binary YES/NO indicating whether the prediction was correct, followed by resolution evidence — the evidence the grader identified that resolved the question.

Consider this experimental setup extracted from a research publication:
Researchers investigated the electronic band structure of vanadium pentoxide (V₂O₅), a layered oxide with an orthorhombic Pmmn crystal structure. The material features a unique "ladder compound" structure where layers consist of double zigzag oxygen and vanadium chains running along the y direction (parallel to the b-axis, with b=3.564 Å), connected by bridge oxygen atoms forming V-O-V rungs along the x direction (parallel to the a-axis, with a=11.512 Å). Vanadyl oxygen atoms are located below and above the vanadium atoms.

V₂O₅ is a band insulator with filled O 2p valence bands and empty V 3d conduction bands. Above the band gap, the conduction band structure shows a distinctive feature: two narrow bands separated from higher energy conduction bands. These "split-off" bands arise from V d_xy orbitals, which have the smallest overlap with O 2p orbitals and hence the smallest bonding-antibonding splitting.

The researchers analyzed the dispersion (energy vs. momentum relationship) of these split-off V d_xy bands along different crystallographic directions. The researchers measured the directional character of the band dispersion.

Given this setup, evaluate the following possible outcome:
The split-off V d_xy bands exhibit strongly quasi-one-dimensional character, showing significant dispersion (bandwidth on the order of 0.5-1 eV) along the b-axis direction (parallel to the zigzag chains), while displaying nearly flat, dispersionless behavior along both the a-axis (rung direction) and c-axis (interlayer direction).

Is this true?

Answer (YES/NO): YES